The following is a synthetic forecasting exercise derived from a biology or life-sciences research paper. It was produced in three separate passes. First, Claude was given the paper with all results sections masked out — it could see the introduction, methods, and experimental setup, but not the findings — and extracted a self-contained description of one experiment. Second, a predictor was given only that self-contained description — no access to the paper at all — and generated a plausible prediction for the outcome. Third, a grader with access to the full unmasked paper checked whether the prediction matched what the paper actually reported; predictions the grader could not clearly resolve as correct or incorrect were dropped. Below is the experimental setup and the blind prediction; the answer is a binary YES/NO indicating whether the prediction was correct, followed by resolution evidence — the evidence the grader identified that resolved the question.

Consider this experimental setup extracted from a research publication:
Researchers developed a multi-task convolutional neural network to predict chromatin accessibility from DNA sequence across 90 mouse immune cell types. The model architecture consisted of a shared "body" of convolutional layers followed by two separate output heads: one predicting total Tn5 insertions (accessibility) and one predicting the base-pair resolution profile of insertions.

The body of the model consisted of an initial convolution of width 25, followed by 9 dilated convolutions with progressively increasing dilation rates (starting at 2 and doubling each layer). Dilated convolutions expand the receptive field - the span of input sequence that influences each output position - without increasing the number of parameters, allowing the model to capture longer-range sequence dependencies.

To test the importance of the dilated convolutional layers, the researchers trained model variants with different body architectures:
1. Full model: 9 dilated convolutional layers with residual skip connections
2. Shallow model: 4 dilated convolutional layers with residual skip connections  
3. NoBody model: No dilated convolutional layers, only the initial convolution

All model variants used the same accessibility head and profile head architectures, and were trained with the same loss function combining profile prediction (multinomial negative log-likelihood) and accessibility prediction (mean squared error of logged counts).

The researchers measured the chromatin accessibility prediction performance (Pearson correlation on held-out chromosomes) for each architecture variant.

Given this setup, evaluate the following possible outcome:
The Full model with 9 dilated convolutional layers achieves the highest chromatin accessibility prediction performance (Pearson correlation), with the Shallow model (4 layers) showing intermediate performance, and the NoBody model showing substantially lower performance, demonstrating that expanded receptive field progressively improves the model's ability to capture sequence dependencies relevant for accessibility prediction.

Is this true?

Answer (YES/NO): NO